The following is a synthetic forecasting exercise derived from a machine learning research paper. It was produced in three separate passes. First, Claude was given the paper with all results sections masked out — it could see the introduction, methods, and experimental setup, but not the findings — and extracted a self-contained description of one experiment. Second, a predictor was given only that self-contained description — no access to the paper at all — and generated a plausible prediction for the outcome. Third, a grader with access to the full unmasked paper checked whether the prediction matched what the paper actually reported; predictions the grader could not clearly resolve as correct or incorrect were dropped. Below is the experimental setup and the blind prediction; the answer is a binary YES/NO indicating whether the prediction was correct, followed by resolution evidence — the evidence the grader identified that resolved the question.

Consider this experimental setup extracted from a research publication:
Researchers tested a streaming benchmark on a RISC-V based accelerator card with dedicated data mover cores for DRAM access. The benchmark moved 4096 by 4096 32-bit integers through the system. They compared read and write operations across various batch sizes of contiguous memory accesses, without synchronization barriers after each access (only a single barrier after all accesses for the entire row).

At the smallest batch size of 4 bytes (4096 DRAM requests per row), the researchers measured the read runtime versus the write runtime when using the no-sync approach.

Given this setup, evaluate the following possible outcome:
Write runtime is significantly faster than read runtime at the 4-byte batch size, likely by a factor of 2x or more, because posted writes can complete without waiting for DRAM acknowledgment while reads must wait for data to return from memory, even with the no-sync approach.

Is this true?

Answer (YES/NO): YES